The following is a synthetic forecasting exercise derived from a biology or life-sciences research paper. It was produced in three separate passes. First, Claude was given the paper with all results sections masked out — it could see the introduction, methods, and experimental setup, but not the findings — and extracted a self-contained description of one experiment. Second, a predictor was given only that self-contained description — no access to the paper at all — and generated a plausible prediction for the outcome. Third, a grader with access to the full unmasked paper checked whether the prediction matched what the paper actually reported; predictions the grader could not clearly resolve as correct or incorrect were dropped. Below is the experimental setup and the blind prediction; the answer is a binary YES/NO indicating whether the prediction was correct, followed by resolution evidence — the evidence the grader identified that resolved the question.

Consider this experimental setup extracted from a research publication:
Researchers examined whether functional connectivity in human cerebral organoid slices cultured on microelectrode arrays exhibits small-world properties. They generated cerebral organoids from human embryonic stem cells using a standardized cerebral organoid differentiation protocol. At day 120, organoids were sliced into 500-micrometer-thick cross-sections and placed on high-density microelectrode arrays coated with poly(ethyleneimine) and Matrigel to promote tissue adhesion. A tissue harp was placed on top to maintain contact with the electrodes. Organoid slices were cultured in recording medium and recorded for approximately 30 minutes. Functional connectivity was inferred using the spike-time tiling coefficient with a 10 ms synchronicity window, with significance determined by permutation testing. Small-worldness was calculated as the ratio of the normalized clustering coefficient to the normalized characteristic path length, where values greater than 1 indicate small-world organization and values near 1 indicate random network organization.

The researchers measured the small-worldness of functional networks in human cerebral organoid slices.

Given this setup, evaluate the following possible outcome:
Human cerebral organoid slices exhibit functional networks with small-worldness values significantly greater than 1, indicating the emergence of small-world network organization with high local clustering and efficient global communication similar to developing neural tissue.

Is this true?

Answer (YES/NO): NO